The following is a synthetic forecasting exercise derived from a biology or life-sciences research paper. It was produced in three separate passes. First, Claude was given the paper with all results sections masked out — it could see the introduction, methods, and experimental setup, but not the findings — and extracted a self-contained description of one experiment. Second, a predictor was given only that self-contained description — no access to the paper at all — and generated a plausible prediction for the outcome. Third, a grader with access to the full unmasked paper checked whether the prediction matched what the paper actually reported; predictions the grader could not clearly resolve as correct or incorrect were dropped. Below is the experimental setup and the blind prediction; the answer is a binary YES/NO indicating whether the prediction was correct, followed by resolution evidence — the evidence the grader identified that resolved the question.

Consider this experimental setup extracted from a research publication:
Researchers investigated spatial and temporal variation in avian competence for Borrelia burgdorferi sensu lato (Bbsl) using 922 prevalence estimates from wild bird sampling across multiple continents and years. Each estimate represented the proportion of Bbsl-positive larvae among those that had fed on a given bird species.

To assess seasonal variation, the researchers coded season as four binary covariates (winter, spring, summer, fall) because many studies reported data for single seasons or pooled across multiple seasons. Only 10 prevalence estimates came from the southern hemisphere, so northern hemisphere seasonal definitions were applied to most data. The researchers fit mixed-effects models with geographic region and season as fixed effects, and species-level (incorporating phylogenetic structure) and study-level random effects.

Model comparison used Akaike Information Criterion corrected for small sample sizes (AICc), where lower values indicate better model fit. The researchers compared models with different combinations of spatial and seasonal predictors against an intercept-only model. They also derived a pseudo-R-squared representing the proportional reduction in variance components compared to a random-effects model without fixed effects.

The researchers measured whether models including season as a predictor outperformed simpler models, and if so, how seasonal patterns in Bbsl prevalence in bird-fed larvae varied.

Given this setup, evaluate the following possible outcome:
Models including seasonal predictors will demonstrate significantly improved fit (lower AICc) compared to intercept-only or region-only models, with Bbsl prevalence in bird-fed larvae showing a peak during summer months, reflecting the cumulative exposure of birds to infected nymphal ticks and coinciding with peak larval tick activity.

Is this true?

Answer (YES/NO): NO